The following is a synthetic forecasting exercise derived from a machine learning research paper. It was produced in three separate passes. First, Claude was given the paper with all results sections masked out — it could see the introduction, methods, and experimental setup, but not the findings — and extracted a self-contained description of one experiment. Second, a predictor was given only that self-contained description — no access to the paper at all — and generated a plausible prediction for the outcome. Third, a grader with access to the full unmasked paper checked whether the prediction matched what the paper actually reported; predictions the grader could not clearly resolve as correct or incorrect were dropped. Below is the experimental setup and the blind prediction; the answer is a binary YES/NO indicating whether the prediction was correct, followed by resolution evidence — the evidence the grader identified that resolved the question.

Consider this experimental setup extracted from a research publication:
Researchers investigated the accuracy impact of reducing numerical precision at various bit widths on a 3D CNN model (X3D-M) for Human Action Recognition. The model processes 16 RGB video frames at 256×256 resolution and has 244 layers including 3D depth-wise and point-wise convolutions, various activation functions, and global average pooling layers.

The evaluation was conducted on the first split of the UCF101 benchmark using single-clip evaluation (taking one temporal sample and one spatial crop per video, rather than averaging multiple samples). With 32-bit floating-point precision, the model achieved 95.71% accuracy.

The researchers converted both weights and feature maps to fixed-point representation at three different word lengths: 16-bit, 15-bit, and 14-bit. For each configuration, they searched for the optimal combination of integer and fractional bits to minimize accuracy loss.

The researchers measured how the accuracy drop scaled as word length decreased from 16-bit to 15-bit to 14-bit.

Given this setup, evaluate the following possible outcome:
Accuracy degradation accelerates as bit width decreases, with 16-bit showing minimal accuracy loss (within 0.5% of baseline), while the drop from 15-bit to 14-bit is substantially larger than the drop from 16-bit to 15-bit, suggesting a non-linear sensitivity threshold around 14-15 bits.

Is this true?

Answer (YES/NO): NO